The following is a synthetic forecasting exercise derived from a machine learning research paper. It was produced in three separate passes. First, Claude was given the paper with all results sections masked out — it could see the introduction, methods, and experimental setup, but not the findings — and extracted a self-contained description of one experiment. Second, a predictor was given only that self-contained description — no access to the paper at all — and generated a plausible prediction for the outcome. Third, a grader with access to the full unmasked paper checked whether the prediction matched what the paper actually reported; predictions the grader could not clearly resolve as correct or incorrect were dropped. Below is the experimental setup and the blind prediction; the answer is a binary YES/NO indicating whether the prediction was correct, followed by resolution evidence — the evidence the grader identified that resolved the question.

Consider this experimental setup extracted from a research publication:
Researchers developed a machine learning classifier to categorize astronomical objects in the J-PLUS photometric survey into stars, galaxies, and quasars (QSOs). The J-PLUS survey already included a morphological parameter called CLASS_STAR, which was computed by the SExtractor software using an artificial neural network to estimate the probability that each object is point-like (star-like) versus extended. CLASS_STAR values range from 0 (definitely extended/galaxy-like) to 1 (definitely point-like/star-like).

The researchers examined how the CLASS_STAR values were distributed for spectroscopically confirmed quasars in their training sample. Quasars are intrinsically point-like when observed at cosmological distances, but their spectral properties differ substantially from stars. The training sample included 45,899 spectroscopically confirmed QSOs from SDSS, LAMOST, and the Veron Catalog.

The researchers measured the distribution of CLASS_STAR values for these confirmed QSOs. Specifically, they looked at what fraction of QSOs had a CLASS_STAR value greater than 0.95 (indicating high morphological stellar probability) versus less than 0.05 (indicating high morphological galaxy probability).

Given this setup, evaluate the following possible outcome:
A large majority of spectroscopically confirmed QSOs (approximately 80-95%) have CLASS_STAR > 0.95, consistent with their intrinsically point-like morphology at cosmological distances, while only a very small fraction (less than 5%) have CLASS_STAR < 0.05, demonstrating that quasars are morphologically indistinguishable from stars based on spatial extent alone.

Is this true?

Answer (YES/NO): NO